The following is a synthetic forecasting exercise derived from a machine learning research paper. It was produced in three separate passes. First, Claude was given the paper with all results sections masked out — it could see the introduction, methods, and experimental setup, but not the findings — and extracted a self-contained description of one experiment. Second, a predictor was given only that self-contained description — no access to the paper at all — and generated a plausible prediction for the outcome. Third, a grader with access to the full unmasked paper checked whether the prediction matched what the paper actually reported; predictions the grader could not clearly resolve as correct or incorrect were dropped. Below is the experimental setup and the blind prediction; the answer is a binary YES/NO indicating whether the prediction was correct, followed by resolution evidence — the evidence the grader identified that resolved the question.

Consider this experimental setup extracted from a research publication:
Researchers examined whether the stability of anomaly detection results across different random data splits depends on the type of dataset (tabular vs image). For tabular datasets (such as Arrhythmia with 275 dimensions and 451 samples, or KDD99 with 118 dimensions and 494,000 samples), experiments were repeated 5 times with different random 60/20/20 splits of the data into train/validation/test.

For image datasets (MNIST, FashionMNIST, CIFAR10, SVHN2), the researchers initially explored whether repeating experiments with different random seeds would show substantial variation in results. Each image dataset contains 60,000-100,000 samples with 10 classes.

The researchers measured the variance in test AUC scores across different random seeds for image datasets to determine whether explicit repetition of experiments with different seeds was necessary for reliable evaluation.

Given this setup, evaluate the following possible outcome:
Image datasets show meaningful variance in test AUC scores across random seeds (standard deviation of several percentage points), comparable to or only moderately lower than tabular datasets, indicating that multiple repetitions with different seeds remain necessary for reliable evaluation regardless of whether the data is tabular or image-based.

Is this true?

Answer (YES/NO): NO